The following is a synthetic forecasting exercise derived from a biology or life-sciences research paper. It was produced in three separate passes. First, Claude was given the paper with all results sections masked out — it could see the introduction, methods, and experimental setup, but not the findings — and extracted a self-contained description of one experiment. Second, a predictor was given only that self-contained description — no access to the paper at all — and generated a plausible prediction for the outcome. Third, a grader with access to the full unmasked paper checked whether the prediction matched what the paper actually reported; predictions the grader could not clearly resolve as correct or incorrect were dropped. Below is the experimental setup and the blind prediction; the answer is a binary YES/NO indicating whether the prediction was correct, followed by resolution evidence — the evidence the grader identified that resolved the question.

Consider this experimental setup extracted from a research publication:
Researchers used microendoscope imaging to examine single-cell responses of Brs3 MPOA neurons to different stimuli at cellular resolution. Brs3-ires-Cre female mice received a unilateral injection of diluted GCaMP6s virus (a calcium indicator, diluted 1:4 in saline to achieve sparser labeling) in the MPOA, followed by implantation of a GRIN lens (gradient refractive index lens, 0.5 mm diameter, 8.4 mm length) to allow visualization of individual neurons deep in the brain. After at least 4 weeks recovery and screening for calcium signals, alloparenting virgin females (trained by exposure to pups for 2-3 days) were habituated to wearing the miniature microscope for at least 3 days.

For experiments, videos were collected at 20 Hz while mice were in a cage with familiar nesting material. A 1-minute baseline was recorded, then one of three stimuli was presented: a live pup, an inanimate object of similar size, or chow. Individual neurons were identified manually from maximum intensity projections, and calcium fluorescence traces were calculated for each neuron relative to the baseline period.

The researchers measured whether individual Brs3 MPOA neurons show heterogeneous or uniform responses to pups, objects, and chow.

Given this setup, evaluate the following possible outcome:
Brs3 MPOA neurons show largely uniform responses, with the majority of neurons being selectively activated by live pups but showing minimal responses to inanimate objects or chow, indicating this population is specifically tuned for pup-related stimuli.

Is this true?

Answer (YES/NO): NO